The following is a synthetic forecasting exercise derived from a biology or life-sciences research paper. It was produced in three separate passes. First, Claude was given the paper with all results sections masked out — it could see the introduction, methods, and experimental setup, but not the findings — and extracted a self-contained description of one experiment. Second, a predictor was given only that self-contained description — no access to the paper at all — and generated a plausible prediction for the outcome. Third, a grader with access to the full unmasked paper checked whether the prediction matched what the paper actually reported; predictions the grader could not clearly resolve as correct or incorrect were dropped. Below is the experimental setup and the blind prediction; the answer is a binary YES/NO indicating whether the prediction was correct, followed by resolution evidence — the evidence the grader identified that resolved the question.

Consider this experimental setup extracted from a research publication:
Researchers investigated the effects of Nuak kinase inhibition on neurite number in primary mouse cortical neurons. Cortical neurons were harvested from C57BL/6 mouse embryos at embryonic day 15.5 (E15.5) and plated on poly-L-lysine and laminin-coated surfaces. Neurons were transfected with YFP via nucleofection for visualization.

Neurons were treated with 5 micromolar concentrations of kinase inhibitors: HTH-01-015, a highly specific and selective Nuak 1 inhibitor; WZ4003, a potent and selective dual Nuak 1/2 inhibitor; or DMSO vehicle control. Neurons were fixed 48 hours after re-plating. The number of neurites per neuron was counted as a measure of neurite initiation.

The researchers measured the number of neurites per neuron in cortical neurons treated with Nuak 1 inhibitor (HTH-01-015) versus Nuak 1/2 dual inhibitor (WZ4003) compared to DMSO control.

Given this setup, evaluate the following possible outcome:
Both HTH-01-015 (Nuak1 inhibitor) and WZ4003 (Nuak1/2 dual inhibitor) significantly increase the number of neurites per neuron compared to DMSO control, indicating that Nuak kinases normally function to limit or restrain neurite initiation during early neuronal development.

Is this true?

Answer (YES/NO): NO